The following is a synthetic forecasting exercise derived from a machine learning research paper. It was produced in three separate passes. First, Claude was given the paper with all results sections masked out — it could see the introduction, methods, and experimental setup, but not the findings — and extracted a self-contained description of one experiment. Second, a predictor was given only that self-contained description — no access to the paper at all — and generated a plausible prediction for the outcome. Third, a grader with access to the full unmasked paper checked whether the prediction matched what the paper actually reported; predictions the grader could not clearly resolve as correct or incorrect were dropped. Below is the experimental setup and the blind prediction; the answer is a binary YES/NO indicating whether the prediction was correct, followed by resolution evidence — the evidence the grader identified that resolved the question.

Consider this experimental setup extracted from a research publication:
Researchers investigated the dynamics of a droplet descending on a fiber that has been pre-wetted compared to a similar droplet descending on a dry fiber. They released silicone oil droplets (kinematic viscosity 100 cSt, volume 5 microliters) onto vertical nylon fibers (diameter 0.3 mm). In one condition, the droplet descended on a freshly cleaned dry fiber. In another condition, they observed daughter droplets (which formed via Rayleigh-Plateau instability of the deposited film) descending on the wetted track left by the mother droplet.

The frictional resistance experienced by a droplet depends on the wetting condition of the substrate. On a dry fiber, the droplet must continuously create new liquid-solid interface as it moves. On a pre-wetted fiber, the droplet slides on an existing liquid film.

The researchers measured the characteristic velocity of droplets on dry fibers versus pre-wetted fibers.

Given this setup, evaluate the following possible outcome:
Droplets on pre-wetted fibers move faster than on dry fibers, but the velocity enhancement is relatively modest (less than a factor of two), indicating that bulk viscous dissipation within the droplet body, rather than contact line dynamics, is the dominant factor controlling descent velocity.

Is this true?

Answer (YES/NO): NO